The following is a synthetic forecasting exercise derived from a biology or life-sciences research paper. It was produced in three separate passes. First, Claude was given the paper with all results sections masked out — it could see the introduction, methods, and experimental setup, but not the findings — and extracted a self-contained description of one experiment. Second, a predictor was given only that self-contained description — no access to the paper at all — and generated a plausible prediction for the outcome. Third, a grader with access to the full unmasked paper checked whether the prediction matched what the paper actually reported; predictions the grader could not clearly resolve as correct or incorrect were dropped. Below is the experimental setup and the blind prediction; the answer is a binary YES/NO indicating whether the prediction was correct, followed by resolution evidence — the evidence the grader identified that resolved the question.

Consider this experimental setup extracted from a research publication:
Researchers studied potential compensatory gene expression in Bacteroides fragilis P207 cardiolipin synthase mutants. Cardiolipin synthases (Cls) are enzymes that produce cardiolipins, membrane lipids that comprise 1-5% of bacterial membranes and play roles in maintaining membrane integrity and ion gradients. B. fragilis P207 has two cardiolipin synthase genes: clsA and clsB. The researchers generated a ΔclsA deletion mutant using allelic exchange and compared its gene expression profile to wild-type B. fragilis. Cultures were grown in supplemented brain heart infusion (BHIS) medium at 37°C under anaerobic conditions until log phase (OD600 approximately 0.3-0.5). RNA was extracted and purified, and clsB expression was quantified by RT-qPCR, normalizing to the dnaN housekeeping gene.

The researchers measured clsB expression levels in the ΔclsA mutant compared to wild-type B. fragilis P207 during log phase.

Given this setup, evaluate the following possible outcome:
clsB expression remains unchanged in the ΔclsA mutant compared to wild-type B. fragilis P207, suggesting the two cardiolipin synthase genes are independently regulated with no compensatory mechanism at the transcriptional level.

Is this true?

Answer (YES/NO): YES